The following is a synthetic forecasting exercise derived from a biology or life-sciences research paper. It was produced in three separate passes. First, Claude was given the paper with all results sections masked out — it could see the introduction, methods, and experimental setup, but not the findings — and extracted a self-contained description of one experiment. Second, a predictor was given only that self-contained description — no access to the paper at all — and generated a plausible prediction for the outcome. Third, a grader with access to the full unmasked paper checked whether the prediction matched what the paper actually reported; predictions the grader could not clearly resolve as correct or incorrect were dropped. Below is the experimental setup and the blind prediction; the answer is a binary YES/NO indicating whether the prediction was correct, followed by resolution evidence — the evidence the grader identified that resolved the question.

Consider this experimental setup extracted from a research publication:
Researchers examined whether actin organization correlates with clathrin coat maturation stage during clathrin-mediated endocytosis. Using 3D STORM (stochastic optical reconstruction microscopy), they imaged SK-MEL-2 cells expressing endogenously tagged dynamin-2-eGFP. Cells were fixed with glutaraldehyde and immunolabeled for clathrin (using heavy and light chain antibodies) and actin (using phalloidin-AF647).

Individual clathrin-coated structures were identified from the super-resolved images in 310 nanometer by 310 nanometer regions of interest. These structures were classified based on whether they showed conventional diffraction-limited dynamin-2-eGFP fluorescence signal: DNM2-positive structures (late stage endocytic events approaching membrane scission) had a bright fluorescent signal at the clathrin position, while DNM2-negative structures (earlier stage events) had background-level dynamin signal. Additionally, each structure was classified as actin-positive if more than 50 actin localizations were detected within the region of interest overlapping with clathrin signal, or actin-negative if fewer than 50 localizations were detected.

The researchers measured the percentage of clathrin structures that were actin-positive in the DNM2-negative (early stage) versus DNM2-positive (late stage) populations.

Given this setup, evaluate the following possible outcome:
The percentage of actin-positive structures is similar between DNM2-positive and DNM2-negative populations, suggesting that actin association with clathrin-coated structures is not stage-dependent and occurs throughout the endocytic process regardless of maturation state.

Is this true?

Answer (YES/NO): YES